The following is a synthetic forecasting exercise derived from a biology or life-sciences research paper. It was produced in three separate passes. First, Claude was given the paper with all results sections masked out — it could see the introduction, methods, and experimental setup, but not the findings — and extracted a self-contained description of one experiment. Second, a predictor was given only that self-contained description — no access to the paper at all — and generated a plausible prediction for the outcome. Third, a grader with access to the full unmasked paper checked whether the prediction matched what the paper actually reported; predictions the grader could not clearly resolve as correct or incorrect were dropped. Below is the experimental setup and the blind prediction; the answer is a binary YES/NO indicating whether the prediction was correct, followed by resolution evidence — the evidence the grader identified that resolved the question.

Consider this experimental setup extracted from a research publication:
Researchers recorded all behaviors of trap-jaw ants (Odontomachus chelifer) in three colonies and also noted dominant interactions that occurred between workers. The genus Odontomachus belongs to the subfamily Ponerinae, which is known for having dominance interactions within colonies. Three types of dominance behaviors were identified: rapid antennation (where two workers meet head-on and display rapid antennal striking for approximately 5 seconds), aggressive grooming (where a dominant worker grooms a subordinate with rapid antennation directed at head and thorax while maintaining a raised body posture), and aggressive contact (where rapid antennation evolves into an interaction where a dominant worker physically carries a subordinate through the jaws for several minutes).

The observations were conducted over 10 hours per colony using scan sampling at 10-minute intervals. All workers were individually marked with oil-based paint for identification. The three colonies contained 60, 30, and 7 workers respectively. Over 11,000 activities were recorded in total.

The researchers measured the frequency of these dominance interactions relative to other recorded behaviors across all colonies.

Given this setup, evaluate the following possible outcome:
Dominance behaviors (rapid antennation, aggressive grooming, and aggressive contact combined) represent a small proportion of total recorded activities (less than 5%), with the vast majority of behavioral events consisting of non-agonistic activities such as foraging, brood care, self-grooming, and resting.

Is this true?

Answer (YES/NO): YES